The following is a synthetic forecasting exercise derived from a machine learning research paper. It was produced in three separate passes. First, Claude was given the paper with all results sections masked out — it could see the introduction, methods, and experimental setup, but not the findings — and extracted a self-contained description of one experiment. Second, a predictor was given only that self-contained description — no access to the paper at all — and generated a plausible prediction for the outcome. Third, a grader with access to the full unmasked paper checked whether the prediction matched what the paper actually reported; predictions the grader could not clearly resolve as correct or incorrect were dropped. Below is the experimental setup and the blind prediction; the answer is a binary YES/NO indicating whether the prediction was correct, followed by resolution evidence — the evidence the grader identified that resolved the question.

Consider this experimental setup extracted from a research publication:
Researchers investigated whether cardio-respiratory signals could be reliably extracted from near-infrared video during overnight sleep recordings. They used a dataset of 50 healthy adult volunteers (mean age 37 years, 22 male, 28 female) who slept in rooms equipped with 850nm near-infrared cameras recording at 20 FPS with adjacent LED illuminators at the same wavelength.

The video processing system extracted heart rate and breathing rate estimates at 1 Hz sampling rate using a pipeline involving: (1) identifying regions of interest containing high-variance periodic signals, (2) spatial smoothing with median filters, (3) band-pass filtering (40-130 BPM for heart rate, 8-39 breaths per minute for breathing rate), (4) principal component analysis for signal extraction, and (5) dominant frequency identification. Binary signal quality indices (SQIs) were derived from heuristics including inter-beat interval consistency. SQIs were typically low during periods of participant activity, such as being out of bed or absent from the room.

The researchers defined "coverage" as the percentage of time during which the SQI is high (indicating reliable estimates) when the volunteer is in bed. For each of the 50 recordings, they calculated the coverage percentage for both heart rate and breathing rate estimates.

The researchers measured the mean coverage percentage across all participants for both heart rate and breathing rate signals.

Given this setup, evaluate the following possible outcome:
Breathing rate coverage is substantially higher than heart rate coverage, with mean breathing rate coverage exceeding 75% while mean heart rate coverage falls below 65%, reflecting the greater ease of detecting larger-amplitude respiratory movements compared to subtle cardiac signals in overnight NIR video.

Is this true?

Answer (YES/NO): NO